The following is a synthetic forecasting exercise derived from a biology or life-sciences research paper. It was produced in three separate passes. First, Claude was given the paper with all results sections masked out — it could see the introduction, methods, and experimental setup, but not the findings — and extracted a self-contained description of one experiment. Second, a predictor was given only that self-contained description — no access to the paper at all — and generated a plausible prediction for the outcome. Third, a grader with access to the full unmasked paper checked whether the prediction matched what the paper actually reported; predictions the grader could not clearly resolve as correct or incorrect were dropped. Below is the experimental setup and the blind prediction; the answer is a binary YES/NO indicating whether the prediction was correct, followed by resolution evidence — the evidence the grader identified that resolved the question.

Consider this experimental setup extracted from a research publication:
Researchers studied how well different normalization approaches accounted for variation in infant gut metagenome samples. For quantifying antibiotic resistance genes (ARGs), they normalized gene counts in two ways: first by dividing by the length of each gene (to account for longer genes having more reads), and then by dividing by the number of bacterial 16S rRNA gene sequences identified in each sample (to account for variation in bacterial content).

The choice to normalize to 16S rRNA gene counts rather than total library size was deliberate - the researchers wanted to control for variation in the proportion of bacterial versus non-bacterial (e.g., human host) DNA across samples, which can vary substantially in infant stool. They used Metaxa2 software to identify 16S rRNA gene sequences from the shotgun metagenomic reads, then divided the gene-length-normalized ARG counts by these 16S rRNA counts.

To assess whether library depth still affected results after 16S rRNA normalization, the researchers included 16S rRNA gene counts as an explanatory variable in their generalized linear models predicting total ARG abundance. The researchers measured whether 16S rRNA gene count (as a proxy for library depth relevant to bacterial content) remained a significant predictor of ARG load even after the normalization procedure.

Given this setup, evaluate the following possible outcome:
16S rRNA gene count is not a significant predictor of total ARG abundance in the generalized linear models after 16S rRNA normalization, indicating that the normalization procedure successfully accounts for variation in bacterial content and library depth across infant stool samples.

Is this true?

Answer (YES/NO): NO